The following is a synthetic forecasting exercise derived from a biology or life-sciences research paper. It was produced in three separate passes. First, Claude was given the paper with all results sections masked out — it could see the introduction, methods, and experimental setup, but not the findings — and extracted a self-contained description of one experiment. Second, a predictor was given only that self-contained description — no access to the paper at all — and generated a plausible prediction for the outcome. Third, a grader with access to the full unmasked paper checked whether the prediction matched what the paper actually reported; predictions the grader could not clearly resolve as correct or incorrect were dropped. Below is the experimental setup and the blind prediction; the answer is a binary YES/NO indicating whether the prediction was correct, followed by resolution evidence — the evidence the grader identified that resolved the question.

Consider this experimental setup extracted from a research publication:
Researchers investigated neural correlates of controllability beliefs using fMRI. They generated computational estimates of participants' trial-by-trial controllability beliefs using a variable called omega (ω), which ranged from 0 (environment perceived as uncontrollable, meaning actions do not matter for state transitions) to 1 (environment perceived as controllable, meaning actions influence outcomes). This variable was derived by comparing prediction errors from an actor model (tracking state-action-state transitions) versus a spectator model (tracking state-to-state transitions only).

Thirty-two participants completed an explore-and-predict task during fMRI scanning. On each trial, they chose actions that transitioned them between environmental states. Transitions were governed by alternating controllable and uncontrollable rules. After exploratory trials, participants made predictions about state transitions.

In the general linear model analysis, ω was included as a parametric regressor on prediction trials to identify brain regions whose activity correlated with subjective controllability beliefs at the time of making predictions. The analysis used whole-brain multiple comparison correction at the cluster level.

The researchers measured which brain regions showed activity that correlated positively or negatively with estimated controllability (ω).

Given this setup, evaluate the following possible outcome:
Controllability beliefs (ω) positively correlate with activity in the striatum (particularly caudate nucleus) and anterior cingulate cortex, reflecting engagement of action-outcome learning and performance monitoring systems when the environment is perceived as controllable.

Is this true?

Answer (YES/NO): NO